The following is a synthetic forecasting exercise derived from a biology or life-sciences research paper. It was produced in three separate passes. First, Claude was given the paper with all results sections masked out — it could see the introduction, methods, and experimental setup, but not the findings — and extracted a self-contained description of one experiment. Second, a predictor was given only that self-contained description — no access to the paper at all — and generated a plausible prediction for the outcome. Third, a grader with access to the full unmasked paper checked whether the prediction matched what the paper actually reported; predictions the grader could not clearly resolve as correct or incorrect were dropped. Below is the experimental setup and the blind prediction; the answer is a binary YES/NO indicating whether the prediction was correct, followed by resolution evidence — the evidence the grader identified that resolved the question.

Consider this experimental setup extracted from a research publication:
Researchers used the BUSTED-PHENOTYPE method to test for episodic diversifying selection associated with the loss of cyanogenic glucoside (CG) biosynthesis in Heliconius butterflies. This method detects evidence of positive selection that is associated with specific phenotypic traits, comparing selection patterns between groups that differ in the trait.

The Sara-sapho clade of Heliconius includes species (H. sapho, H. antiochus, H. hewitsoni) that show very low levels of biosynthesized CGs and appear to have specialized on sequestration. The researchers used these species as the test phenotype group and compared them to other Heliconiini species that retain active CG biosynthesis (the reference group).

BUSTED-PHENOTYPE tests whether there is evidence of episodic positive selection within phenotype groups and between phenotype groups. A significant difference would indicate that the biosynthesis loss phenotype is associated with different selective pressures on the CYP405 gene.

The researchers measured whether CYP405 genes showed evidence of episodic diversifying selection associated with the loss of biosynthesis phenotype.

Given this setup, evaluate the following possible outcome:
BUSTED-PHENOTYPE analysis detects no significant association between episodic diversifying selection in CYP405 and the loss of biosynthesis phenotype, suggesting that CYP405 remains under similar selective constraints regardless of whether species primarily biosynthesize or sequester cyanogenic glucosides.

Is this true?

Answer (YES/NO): YES